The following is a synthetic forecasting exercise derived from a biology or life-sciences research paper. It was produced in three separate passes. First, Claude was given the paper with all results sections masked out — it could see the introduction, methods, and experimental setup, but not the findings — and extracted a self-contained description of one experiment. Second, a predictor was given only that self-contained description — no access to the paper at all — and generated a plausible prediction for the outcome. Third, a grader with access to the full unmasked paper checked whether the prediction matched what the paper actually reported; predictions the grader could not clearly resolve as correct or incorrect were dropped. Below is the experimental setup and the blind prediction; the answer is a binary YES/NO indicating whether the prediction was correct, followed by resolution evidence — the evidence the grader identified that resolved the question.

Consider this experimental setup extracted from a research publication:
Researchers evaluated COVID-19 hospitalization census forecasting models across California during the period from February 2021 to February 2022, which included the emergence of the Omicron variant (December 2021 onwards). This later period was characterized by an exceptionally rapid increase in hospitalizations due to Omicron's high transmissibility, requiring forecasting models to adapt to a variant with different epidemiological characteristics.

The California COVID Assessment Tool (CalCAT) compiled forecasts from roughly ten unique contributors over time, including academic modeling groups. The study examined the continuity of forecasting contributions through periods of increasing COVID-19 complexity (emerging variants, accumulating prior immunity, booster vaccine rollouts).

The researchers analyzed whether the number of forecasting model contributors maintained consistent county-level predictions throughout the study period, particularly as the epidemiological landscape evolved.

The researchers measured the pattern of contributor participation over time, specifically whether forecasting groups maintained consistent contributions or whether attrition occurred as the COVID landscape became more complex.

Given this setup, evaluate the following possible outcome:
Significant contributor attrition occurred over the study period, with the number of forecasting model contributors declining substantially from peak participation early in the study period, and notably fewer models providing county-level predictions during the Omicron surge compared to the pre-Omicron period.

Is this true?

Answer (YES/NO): YES